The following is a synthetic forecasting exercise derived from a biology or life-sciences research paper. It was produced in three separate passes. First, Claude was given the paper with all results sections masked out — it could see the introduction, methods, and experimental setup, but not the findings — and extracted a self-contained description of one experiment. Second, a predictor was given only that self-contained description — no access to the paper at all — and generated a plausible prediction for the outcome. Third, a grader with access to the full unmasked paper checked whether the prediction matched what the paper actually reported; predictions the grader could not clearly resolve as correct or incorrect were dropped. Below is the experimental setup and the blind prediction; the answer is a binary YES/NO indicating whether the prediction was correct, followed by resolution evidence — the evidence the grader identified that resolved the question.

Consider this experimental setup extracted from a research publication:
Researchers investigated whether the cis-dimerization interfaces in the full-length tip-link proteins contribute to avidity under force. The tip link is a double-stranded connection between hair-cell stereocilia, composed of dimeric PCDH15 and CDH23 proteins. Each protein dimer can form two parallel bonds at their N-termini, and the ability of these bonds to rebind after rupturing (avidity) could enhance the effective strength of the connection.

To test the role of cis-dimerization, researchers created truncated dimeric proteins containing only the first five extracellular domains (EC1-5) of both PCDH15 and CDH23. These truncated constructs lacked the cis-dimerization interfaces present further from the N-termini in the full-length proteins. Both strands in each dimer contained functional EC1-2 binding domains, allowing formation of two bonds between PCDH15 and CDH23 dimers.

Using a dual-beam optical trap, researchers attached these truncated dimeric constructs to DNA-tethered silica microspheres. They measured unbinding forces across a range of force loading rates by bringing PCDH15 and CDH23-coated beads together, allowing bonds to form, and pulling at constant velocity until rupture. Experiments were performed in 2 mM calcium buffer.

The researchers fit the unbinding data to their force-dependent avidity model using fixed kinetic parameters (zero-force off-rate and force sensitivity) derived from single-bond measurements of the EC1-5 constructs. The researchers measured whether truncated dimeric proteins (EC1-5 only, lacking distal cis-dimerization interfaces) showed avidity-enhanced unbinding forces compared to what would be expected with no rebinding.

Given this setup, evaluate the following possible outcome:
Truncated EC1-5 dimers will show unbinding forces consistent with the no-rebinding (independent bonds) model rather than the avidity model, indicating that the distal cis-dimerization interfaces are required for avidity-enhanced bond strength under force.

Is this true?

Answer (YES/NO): YES